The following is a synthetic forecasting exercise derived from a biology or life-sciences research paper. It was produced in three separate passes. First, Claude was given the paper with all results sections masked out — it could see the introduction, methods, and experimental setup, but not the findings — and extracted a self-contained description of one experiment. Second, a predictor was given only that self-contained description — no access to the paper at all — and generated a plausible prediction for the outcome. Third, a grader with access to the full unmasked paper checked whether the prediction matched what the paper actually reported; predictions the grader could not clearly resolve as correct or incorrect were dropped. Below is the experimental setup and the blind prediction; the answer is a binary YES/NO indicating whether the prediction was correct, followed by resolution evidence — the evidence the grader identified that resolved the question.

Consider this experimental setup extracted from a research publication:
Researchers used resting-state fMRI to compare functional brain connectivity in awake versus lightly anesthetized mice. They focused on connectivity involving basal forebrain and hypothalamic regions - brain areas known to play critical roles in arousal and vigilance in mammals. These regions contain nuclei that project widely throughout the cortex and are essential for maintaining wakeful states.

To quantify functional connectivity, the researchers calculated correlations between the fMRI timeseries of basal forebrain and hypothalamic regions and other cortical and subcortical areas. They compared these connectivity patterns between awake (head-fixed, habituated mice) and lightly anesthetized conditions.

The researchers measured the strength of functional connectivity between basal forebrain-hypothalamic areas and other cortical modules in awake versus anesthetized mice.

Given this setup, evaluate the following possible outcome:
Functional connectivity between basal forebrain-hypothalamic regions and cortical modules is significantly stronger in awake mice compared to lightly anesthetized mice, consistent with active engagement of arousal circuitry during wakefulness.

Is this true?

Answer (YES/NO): YES